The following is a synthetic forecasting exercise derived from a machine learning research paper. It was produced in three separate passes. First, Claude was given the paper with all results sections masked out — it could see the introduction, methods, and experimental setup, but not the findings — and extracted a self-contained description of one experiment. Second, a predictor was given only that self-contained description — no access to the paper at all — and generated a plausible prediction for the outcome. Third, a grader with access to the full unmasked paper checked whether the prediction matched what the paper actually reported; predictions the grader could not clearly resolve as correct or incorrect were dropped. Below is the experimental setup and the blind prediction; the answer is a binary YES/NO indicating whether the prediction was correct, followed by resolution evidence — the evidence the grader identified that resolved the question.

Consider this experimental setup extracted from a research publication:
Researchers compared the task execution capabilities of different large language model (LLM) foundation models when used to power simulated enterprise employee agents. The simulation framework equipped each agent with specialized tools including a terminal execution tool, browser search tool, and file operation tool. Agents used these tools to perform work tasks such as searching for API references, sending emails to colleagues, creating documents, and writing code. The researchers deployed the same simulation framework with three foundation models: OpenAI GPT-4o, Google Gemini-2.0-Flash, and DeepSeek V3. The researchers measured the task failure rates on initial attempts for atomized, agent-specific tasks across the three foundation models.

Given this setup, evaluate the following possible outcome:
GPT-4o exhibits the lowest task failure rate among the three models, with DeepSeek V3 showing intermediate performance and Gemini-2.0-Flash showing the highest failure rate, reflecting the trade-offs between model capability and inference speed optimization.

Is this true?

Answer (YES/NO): NO